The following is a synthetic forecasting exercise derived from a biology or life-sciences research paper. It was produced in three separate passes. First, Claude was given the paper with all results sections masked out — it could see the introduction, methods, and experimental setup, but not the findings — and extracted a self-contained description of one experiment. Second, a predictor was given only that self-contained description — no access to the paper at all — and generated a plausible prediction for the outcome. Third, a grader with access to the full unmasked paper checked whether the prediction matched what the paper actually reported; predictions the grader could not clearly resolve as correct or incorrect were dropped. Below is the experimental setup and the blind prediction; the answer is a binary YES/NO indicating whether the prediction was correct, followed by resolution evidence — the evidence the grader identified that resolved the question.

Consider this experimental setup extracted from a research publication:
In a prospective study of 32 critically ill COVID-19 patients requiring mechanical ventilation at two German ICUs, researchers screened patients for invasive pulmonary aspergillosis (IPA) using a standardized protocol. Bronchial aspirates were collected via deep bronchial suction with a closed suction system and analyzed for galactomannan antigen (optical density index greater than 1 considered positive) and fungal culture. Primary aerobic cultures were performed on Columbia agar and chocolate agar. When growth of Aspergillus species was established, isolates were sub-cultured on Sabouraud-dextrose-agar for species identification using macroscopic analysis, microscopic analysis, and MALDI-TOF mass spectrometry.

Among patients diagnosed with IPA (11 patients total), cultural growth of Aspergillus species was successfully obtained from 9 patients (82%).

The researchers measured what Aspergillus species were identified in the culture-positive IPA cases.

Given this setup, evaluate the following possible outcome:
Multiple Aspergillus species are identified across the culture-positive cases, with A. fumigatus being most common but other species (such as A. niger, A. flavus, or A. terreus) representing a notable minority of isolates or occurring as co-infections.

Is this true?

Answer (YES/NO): NO